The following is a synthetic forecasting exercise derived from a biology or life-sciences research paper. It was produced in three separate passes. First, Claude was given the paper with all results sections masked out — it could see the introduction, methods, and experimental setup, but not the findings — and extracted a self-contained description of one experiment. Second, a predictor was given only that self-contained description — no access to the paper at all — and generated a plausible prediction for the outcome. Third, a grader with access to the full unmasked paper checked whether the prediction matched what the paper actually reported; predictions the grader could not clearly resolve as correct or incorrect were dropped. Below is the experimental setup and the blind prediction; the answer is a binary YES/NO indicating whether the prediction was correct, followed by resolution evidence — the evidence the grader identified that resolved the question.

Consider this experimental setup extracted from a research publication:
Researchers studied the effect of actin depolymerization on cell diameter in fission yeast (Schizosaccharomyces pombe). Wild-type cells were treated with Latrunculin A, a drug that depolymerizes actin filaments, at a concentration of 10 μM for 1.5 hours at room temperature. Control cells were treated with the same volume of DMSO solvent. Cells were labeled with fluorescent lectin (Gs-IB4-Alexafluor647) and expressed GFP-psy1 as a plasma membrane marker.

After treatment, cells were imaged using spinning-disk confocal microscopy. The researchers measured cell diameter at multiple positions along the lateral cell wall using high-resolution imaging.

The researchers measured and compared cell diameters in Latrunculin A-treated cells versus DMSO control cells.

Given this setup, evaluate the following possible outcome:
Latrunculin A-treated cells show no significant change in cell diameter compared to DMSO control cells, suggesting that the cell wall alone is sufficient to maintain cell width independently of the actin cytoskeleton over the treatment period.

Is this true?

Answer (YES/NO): NO